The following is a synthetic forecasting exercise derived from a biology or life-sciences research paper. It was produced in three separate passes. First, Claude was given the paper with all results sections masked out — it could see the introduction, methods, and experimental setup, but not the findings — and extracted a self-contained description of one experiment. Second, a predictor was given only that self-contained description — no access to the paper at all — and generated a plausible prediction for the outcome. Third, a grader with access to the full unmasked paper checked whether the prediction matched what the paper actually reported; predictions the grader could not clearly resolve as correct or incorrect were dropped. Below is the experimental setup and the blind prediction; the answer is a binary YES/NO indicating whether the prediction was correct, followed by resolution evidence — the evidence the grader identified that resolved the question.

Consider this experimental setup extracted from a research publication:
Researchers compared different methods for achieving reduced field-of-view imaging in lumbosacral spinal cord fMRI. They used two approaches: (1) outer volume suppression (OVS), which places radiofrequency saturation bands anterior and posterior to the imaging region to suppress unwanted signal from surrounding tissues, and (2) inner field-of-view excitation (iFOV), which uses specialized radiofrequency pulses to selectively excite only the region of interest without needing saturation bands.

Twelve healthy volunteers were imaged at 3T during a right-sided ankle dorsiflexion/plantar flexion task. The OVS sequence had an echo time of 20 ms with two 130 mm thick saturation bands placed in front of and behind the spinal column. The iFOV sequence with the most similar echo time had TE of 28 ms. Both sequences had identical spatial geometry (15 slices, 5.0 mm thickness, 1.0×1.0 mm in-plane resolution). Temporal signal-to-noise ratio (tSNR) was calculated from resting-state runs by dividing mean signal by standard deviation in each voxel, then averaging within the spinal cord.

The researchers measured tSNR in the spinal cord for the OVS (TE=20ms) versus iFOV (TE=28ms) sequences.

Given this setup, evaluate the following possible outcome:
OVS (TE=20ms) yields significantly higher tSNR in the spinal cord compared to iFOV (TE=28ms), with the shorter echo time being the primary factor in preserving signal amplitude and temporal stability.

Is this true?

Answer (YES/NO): NO